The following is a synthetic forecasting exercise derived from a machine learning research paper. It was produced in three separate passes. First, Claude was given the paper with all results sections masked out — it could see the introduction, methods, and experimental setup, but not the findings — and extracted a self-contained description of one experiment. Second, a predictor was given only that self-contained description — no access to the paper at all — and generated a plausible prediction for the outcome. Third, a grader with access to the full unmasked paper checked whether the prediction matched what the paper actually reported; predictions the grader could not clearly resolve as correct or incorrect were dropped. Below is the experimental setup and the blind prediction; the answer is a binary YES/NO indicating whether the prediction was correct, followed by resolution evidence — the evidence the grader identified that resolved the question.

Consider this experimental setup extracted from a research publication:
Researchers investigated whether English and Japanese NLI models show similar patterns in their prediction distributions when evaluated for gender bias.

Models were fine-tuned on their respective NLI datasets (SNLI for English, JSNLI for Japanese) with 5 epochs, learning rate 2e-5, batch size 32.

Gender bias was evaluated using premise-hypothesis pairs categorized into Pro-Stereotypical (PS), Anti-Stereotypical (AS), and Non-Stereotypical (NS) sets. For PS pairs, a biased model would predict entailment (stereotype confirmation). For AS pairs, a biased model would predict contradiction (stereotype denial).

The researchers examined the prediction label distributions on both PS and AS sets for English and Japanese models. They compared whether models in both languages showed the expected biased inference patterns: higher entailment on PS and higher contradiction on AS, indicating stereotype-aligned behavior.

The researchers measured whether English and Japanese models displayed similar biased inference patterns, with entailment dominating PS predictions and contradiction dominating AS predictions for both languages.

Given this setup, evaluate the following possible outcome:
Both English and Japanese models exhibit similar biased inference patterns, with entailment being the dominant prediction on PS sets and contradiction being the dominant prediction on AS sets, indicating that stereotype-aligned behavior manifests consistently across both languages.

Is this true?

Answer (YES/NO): NO